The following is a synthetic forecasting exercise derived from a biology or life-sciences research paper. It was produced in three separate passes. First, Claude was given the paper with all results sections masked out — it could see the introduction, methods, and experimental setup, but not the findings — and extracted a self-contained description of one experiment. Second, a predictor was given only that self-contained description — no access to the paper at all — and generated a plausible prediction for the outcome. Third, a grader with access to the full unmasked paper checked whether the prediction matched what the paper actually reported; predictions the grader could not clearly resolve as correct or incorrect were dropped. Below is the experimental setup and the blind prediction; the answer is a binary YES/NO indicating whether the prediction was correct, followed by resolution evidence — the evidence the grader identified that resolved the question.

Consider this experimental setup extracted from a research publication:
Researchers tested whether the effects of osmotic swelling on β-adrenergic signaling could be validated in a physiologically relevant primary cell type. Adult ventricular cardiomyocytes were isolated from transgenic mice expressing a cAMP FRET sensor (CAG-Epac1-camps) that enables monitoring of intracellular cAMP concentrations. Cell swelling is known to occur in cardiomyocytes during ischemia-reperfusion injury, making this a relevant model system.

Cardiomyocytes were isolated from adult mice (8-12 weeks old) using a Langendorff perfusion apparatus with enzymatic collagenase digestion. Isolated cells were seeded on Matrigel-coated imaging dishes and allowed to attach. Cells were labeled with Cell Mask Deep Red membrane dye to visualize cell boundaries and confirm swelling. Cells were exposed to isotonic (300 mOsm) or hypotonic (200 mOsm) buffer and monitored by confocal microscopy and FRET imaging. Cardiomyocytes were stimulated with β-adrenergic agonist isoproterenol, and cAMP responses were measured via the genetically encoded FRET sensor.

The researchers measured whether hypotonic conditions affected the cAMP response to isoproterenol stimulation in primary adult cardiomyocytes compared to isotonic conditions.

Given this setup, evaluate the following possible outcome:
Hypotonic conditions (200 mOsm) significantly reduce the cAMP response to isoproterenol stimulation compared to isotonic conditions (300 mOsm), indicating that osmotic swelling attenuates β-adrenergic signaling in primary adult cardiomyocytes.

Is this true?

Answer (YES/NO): NO